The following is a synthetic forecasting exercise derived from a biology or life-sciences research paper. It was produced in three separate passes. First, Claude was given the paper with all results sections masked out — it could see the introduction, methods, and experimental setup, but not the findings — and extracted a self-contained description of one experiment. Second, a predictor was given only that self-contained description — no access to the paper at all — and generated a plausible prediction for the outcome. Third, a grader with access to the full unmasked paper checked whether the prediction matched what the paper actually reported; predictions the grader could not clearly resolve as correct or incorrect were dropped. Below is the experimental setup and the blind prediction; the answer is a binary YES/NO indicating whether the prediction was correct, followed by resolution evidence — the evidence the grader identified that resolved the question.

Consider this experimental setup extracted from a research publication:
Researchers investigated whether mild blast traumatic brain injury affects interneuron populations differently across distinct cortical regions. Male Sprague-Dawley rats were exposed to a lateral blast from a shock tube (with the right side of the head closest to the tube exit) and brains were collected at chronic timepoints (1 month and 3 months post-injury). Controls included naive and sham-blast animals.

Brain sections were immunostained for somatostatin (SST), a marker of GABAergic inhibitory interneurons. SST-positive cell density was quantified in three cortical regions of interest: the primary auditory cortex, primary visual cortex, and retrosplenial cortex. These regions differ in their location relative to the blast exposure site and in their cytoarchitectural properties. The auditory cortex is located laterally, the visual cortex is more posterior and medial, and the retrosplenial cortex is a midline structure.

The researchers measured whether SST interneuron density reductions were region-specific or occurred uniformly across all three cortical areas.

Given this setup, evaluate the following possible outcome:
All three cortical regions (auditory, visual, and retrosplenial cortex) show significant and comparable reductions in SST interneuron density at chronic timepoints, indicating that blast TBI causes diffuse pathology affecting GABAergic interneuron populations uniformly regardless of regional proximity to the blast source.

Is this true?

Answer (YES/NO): NO